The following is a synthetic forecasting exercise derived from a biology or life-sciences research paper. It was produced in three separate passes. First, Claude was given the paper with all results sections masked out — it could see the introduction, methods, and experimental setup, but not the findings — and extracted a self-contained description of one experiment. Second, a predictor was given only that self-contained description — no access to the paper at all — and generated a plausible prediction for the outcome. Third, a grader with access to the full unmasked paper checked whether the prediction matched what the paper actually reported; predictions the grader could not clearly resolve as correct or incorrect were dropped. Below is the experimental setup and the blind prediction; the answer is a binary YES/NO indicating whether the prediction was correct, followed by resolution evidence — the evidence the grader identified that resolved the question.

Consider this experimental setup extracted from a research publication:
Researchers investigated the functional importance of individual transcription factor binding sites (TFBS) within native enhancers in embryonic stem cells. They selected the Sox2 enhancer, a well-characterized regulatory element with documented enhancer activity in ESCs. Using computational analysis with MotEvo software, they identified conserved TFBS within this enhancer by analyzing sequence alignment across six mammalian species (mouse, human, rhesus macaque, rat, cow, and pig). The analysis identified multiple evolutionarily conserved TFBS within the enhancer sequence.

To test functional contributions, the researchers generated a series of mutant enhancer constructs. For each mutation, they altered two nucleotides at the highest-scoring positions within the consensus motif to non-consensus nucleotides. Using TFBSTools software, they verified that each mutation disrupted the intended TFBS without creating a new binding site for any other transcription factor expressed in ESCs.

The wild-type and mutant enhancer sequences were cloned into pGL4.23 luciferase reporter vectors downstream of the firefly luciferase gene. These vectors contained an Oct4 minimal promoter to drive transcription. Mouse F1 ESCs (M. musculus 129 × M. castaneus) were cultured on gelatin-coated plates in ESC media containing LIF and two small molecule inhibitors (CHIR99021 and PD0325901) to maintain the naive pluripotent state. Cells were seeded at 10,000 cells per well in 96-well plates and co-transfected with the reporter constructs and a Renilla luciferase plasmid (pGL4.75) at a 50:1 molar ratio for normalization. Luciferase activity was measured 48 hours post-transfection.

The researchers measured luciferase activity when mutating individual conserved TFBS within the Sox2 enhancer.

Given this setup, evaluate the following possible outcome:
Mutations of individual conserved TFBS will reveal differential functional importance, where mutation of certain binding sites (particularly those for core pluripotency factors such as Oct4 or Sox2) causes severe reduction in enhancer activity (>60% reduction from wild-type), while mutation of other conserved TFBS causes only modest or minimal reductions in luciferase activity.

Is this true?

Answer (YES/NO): NO